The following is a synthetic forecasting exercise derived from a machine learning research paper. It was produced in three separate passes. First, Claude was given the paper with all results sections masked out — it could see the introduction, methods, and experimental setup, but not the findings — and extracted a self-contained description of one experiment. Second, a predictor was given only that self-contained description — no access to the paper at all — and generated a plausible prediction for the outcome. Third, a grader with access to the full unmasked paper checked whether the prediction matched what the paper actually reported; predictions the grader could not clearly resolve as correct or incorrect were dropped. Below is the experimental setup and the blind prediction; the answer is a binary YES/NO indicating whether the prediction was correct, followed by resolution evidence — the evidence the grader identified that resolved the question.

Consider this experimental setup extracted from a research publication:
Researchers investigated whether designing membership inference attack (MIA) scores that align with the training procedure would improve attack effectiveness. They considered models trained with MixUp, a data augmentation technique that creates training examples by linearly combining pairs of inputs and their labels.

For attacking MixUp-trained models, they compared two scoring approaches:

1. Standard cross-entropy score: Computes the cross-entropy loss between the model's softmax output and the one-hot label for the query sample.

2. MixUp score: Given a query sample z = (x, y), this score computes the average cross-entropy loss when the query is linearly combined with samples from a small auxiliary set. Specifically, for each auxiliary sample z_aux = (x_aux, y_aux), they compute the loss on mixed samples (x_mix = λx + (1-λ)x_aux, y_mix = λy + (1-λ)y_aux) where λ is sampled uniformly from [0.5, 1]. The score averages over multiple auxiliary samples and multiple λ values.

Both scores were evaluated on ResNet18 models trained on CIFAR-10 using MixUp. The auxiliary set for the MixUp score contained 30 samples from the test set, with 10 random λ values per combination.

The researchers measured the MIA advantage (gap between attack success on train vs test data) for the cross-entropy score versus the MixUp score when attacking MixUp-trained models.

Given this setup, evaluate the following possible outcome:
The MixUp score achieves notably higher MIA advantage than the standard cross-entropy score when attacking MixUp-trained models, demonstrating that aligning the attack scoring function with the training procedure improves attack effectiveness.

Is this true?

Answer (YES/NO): NO